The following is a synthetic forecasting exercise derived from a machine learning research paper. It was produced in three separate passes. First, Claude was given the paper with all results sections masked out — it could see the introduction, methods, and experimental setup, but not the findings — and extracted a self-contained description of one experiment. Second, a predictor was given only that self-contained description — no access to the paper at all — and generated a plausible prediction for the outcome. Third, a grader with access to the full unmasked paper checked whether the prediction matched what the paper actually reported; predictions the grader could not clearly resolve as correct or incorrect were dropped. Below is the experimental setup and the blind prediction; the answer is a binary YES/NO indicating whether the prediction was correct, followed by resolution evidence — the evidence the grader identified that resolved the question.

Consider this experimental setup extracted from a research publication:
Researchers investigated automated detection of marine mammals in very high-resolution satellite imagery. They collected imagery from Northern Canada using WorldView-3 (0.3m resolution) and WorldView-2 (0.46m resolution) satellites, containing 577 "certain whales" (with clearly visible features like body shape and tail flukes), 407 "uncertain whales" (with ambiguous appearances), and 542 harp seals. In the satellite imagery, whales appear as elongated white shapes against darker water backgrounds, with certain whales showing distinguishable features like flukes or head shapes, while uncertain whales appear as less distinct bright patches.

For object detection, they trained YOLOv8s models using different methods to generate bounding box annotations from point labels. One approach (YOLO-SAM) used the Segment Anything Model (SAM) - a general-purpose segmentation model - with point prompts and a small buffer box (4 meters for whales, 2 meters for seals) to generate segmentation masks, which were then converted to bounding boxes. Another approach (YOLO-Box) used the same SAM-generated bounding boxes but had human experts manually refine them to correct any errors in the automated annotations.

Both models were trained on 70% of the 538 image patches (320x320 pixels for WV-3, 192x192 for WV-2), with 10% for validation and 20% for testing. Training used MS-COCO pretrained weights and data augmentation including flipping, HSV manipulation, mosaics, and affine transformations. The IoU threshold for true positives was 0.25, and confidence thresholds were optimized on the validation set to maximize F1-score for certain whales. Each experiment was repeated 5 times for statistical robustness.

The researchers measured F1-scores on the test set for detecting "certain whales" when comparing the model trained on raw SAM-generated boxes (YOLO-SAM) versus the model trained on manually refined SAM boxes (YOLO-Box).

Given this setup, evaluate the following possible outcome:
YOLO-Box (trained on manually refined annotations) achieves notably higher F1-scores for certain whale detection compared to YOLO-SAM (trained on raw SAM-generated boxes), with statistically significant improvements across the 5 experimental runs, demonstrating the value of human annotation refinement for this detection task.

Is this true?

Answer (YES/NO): NO